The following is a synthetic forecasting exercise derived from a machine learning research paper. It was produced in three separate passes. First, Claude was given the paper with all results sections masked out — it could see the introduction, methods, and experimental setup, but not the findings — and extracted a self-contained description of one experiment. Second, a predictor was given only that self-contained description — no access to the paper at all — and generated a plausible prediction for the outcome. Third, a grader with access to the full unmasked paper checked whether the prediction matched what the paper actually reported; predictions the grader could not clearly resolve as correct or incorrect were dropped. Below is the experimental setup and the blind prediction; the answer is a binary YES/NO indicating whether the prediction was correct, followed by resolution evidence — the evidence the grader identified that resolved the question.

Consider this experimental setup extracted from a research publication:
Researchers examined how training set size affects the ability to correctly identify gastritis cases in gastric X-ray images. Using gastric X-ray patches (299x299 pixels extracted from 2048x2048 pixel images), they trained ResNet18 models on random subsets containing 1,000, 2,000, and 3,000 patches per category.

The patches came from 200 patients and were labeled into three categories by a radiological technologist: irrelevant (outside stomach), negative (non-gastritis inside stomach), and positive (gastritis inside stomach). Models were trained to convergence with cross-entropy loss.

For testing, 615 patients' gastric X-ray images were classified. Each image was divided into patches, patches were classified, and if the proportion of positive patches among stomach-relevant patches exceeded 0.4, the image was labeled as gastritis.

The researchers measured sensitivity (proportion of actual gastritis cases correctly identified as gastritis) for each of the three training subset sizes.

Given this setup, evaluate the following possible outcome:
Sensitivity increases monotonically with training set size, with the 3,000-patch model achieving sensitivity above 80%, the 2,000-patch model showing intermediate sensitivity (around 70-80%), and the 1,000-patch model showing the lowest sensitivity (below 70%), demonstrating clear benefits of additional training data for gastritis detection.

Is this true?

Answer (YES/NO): NO